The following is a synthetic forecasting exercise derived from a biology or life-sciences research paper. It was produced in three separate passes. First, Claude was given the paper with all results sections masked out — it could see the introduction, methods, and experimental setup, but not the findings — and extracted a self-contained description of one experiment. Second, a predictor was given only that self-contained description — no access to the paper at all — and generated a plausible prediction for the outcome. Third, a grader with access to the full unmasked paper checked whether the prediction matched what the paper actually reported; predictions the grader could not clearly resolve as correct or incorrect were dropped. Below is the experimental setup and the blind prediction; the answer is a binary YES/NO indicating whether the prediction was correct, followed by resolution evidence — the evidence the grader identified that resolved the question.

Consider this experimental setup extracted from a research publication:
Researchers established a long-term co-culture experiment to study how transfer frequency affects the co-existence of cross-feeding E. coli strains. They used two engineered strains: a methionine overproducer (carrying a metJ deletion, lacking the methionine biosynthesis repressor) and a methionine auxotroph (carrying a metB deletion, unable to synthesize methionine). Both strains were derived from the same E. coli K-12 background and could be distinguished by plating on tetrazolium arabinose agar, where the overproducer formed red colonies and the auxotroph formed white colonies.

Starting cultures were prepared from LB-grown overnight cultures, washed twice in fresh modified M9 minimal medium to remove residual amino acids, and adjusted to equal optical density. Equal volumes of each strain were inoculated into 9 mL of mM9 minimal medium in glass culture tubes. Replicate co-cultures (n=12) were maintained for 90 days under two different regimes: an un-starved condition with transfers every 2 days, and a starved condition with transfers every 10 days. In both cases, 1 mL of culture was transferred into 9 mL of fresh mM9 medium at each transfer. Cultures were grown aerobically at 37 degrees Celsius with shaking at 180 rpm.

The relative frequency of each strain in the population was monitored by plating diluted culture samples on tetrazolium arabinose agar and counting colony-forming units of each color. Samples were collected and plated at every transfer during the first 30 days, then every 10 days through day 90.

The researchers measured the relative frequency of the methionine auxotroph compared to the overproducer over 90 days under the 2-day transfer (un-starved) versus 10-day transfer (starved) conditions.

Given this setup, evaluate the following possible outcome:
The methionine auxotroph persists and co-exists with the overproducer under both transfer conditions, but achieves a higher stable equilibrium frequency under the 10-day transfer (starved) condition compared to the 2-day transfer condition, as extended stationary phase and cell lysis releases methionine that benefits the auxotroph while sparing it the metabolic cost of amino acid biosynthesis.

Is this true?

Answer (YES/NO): NO